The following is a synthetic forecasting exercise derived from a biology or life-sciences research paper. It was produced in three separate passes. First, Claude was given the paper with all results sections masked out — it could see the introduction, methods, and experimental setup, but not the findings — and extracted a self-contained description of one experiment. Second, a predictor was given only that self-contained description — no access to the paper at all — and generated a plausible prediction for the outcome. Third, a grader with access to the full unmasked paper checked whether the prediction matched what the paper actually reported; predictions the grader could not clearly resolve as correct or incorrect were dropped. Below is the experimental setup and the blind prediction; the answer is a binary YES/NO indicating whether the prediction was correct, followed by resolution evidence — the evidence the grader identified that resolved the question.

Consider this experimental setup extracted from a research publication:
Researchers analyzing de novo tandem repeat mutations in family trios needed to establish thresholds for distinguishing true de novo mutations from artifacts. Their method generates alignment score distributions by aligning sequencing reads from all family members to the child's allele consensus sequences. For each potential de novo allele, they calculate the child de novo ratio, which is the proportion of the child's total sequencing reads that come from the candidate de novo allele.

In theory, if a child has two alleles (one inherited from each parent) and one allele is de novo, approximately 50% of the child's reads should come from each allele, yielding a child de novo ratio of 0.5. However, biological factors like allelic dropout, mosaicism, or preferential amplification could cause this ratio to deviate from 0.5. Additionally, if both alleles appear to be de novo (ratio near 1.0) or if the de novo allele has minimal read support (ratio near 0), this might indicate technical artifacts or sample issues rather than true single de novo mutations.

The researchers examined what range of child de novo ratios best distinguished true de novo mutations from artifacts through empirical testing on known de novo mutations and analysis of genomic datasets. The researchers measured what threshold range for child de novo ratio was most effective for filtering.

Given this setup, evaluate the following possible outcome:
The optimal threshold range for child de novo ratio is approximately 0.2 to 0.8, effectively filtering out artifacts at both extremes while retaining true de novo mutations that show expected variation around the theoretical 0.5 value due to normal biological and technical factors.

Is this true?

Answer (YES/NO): NO